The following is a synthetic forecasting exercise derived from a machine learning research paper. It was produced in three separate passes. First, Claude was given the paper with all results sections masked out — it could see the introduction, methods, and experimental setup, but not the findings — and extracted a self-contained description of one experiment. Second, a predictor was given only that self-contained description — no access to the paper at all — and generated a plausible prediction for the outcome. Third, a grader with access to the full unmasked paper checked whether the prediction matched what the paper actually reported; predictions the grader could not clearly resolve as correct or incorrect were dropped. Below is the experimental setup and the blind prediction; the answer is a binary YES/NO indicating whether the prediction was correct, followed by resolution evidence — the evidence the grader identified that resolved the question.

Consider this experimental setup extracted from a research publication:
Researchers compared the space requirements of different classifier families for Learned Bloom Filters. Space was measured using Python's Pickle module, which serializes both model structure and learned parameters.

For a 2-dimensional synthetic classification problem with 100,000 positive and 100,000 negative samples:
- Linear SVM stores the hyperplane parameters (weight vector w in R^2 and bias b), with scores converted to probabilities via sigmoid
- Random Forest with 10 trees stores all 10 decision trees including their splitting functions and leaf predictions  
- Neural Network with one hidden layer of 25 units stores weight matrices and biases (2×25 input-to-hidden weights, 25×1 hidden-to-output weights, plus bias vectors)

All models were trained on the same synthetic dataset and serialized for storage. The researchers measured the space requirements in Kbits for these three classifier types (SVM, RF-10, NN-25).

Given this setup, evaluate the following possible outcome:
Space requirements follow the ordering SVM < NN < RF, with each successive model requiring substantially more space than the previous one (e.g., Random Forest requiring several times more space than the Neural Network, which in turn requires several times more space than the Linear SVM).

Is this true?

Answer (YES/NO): NO